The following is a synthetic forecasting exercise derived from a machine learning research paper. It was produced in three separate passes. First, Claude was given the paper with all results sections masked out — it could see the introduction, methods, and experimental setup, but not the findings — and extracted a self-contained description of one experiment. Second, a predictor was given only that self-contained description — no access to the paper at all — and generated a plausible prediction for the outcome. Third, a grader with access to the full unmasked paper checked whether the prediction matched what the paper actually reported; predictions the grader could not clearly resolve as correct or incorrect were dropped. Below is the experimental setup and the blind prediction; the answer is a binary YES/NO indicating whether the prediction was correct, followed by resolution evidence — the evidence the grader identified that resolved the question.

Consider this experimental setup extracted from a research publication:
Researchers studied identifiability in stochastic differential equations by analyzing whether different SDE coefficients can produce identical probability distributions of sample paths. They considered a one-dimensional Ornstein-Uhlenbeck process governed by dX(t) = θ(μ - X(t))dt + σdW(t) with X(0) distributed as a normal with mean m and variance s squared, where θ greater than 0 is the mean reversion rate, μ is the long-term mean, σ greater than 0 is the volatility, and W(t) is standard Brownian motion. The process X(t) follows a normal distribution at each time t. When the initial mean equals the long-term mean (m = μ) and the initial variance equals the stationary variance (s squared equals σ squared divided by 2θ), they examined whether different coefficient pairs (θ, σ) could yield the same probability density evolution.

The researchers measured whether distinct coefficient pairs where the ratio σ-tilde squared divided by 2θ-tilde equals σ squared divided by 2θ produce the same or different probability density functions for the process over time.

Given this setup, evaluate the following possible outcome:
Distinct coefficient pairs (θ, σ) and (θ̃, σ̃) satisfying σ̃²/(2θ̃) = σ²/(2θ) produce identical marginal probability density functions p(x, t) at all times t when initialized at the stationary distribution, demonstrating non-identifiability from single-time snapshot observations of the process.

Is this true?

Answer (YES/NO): YES